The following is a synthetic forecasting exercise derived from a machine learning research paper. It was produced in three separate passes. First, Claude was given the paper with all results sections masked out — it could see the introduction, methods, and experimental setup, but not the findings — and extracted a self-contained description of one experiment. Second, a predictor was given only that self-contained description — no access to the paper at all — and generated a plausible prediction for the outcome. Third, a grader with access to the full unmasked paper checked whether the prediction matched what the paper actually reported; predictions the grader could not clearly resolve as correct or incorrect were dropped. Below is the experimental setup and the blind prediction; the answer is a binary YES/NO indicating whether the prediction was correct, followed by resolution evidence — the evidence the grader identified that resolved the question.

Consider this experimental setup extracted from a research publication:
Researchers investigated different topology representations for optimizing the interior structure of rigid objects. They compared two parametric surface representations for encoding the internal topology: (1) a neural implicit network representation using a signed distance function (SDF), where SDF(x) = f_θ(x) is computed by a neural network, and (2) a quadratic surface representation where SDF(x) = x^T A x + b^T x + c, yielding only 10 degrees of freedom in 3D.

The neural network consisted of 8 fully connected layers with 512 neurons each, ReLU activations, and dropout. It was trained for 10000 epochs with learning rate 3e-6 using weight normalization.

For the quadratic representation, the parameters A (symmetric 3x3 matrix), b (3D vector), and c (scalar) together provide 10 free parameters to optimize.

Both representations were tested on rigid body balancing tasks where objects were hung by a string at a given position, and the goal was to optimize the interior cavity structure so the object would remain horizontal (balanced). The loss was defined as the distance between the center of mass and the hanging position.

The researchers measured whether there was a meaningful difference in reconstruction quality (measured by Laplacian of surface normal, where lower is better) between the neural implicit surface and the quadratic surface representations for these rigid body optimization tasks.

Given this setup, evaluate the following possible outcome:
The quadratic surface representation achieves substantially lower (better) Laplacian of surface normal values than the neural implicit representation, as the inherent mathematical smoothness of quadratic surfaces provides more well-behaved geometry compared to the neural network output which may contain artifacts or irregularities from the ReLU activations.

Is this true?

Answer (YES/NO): NO